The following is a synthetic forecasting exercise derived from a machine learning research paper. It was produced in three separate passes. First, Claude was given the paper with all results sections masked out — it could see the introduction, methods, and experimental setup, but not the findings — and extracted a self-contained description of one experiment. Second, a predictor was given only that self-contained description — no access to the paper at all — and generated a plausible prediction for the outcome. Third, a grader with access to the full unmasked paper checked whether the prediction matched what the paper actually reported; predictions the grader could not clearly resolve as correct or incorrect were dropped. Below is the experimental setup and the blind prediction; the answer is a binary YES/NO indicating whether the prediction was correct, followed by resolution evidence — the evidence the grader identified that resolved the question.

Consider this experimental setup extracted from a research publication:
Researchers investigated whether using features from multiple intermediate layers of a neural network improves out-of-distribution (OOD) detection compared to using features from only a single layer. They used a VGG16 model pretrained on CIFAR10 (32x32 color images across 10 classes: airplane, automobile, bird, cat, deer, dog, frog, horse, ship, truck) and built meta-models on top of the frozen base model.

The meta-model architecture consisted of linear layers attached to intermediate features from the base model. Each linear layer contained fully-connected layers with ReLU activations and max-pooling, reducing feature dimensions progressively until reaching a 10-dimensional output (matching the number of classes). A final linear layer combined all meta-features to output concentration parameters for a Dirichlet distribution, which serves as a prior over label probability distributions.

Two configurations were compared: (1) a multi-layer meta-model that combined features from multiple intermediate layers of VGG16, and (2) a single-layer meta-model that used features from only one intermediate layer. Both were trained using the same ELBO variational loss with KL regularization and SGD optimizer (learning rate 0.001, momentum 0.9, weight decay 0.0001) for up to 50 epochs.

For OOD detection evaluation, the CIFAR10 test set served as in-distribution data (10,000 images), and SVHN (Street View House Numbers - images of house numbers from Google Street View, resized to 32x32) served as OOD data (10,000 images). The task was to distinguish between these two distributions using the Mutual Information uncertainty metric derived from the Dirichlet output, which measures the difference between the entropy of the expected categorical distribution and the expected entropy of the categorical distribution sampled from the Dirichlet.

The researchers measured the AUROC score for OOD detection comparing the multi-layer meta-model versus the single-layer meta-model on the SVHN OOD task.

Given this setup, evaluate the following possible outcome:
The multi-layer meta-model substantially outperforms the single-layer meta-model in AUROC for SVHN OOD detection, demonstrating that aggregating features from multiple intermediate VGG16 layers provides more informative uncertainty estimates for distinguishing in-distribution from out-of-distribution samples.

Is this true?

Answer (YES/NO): YES